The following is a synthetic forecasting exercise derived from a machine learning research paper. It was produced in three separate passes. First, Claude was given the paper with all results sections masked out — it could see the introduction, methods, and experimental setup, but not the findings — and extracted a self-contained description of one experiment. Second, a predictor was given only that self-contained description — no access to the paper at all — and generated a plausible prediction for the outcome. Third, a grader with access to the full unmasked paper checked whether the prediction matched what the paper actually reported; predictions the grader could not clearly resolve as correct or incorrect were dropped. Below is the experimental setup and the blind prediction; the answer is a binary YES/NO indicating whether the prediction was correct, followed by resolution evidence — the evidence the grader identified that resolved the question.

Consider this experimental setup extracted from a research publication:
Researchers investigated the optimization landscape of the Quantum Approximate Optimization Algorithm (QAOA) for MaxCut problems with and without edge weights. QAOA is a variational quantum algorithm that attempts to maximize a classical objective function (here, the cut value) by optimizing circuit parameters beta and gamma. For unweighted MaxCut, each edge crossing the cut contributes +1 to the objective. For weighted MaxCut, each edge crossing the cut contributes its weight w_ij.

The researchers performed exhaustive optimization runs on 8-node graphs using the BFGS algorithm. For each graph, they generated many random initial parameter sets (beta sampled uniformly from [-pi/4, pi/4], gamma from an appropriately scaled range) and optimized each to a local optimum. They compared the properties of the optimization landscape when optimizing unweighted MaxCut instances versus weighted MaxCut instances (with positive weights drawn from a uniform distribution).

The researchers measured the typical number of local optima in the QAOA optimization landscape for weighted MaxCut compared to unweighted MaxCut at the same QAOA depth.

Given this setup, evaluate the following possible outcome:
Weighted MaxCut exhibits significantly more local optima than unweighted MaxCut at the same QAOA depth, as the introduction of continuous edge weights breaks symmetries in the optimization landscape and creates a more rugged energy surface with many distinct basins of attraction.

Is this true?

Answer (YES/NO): YES